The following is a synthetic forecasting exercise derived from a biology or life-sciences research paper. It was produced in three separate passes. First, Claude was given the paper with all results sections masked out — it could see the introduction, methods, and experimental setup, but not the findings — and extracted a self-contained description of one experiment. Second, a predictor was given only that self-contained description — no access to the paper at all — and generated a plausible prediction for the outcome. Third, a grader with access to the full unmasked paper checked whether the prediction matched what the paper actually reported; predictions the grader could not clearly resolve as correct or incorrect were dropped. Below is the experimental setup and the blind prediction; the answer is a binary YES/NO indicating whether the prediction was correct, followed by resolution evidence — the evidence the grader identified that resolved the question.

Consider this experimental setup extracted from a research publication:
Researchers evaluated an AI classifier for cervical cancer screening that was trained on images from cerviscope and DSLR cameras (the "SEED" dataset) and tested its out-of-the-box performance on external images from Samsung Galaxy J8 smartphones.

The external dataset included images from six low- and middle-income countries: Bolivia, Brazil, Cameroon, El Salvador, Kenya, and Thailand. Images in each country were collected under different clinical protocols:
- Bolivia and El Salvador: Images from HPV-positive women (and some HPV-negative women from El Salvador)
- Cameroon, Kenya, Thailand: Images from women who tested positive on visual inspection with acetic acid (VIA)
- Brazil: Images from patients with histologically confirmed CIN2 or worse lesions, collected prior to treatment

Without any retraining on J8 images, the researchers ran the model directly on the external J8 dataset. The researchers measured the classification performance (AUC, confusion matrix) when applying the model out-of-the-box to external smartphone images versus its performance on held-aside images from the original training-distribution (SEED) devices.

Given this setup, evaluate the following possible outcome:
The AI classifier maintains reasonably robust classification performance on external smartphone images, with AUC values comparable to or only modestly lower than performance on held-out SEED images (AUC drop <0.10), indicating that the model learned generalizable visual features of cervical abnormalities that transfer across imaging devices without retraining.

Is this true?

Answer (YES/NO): NO